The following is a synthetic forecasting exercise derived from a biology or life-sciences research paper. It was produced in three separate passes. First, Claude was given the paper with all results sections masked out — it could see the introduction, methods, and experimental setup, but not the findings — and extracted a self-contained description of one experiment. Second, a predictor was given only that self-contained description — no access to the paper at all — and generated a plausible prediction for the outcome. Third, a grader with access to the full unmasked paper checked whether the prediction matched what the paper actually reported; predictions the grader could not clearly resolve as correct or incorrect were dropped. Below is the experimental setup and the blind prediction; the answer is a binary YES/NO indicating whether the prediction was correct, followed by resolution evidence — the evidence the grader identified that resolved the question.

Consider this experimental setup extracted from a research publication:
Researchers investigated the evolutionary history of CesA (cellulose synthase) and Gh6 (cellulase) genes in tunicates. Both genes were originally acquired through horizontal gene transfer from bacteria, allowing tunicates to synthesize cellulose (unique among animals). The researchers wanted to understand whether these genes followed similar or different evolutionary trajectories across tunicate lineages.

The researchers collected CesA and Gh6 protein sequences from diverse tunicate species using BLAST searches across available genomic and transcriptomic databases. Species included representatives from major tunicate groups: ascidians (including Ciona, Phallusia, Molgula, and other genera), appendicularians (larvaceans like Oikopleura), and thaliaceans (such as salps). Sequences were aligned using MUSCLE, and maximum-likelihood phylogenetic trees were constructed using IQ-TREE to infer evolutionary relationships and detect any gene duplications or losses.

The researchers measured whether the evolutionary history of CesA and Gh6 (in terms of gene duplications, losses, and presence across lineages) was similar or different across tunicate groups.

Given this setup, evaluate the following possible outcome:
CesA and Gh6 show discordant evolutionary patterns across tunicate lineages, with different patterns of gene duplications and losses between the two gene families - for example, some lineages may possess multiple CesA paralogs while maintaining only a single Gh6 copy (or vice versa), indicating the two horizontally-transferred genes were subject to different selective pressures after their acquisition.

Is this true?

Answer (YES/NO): YES